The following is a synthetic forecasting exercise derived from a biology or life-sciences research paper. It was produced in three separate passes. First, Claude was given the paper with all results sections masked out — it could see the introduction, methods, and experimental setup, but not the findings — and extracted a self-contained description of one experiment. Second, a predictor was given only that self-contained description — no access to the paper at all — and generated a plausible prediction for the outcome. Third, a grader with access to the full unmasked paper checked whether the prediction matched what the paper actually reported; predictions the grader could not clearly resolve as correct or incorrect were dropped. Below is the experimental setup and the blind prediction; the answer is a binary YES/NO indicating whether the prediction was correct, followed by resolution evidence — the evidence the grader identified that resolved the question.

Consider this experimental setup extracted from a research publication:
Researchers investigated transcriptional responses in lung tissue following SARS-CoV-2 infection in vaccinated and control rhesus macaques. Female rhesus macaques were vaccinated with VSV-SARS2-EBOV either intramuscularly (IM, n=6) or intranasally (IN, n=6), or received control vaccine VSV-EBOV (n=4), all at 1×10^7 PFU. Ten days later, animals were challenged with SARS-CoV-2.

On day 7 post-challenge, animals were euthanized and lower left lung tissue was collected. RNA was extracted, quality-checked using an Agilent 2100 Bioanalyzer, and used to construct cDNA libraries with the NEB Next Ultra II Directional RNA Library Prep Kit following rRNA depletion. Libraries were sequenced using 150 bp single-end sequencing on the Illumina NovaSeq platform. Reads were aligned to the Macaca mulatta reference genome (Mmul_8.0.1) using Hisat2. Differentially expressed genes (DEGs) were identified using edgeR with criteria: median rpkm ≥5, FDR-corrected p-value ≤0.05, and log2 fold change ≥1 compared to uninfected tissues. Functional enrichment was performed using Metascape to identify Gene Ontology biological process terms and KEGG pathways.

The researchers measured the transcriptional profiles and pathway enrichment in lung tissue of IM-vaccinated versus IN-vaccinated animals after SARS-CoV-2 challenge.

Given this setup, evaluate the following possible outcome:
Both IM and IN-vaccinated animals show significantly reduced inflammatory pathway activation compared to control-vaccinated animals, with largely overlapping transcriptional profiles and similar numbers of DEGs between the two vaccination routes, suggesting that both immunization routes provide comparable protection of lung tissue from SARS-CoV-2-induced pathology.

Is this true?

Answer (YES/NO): NO